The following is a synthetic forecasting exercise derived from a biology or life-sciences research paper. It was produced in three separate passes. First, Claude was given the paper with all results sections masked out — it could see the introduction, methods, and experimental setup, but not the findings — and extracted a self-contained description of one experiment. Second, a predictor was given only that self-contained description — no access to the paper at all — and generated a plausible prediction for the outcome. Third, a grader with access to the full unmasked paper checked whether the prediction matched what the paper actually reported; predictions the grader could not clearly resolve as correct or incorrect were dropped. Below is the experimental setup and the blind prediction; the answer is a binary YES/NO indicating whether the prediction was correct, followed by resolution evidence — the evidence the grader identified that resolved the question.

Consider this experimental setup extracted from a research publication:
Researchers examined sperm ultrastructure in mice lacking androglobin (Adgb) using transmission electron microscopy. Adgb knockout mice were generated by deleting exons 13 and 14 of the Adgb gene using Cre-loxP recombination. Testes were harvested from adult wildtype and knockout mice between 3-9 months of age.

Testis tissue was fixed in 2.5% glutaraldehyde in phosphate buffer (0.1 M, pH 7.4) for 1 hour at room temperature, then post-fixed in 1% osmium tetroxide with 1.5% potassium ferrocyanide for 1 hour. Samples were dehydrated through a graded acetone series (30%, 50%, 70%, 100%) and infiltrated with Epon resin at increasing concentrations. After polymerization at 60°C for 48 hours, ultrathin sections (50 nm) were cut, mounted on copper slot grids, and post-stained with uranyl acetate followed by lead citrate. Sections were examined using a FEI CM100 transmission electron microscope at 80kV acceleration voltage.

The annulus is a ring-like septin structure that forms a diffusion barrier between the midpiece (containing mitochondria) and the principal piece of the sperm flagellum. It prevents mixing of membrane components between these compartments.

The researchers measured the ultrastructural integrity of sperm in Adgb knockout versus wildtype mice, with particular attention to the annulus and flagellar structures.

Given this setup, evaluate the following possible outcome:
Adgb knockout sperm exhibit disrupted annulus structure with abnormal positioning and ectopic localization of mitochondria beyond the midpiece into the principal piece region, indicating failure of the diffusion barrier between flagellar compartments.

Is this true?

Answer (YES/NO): NO